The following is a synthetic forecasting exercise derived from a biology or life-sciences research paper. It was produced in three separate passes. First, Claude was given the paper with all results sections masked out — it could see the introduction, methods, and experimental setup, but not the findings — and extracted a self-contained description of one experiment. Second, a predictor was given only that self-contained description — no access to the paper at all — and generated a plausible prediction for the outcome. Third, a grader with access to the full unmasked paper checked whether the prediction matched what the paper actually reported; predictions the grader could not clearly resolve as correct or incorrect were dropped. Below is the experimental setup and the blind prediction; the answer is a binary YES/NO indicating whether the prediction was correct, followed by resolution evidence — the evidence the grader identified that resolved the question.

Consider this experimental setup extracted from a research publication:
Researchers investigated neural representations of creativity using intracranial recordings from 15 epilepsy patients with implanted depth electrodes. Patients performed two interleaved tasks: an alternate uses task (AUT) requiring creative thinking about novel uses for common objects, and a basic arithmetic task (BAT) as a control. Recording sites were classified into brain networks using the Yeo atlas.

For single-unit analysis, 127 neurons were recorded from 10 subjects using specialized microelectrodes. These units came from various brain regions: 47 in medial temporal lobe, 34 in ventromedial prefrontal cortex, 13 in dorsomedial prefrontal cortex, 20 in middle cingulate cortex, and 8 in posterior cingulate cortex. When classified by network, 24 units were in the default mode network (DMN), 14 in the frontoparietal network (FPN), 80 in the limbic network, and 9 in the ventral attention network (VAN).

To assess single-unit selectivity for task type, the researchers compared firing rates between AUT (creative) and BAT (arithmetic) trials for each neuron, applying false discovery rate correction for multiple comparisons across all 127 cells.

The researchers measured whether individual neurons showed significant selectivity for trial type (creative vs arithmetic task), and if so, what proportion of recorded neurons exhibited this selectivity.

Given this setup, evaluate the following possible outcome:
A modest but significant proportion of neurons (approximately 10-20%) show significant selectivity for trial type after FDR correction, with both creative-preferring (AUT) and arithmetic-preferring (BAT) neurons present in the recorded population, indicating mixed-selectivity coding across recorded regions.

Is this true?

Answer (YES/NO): NO